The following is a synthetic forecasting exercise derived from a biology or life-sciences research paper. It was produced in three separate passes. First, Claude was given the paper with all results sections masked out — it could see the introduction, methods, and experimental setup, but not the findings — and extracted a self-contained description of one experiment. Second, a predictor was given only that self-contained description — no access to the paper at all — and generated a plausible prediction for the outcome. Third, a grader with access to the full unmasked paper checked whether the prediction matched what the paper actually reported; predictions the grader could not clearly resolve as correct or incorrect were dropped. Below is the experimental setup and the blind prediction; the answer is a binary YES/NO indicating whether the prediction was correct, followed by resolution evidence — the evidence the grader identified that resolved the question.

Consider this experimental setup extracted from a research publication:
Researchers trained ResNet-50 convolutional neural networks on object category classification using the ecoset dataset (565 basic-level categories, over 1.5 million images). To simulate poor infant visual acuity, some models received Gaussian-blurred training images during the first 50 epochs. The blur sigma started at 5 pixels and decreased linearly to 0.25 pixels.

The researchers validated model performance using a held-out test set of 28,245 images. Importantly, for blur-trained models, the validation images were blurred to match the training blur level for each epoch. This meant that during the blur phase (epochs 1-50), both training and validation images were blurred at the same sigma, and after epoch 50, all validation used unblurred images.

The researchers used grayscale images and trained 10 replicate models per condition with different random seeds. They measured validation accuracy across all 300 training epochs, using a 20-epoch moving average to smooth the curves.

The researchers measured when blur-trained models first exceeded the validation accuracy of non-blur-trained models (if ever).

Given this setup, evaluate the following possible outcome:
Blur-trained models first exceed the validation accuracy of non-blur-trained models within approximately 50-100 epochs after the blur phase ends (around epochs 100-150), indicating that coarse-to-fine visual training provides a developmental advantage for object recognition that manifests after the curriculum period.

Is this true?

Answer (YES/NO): NO